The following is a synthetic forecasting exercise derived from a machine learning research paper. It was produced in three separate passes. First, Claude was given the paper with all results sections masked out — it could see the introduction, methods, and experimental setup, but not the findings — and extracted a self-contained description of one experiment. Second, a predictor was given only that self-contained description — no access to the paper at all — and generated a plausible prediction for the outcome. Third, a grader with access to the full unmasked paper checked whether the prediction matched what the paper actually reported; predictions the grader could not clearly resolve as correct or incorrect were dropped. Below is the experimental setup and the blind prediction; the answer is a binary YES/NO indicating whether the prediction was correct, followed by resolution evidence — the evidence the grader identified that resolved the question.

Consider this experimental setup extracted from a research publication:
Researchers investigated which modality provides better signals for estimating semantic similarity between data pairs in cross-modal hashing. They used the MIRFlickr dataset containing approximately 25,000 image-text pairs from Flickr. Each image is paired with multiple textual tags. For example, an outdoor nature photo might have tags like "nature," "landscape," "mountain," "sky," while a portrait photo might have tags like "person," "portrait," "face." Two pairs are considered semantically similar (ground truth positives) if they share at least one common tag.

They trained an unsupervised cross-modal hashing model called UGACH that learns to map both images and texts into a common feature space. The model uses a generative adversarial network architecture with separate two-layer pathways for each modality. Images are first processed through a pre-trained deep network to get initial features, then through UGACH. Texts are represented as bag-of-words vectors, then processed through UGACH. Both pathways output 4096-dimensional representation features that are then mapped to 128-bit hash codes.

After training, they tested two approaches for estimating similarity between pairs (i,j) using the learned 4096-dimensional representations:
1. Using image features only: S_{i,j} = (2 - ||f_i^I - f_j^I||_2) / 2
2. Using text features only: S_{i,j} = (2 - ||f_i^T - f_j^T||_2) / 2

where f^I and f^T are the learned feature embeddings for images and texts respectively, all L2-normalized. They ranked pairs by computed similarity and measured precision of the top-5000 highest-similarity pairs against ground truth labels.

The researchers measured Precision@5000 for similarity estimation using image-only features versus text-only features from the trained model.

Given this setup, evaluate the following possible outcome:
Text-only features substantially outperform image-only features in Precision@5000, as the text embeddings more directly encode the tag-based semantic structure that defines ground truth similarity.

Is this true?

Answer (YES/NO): NO